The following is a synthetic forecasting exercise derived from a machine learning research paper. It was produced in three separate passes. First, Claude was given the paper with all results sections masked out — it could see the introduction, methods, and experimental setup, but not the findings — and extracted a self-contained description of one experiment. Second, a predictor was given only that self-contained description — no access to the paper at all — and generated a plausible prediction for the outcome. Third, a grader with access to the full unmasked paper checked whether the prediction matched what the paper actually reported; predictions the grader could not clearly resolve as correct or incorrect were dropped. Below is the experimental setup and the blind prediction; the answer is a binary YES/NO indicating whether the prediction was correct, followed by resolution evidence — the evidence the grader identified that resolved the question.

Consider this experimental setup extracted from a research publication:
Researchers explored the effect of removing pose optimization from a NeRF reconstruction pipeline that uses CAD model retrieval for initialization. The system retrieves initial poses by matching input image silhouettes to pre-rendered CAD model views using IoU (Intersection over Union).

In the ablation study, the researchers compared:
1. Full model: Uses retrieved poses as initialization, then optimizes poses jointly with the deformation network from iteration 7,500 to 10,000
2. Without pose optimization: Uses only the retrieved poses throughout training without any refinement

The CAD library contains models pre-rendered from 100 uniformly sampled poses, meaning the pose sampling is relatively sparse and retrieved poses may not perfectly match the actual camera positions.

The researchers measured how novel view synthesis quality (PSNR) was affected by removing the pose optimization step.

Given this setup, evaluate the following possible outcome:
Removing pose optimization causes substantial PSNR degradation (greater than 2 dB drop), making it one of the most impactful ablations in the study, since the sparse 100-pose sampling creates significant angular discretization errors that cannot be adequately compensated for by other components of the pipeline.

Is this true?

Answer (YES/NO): NO